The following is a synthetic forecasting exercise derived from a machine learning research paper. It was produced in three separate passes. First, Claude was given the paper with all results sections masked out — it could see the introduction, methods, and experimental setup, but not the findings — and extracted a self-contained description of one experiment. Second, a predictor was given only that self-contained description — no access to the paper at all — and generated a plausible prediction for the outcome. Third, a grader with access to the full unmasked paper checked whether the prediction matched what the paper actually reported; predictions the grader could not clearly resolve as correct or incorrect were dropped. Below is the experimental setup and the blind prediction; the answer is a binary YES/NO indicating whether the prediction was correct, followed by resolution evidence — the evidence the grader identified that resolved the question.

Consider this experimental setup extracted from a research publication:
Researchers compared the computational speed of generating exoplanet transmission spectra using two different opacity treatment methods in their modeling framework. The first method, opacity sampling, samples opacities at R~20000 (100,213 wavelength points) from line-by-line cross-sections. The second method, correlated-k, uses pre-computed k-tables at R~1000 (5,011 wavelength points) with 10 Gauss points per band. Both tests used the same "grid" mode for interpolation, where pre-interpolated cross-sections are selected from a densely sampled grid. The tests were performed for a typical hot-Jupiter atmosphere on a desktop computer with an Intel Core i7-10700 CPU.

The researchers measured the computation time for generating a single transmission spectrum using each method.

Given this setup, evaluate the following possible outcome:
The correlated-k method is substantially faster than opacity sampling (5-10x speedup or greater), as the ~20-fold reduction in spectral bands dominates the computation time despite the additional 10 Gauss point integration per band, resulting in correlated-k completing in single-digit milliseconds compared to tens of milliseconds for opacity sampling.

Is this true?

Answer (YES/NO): NO